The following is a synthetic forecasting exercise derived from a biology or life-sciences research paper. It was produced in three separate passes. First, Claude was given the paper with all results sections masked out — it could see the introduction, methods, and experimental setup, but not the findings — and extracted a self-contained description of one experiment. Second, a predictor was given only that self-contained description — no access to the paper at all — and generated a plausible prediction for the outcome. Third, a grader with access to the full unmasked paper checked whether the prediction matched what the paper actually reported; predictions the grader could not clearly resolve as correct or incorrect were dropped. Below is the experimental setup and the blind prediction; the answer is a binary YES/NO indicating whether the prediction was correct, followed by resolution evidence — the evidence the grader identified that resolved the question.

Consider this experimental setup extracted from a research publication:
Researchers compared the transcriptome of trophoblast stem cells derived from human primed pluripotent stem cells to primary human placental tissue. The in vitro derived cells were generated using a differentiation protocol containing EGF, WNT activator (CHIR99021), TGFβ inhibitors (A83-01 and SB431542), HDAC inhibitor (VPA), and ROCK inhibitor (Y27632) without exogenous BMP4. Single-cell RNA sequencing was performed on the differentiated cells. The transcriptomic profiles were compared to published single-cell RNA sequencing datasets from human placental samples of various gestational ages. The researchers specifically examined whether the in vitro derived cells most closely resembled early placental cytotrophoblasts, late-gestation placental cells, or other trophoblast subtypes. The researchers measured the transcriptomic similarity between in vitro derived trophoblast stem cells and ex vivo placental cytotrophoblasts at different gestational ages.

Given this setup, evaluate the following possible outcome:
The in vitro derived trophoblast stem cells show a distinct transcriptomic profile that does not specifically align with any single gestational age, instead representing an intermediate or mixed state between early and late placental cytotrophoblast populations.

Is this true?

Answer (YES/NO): NO